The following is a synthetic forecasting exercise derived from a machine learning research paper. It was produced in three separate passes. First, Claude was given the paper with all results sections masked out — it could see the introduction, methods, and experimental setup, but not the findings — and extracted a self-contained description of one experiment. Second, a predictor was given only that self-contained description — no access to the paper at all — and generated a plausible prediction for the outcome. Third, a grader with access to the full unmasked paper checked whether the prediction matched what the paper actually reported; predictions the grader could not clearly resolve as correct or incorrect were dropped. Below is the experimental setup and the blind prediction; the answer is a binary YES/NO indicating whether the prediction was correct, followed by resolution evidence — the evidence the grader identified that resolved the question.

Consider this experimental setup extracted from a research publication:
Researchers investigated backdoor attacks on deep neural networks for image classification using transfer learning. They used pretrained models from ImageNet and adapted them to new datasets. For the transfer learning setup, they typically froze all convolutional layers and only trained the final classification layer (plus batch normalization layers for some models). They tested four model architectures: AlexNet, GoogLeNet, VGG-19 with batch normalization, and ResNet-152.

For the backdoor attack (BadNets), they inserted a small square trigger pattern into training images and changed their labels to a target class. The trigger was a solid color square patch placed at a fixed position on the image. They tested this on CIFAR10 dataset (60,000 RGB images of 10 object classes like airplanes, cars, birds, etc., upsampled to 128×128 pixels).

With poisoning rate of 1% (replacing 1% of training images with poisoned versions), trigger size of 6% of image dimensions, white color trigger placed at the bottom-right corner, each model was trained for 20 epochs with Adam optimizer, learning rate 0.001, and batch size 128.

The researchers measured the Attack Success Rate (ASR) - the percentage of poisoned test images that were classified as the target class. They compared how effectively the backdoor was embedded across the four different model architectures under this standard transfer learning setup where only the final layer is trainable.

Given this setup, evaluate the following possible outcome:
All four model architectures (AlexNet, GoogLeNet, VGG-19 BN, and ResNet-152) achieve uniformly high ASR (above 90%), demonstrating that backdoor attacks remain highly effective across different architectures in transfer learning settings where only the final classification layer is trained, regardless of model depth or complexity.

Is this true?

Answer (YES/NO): NO